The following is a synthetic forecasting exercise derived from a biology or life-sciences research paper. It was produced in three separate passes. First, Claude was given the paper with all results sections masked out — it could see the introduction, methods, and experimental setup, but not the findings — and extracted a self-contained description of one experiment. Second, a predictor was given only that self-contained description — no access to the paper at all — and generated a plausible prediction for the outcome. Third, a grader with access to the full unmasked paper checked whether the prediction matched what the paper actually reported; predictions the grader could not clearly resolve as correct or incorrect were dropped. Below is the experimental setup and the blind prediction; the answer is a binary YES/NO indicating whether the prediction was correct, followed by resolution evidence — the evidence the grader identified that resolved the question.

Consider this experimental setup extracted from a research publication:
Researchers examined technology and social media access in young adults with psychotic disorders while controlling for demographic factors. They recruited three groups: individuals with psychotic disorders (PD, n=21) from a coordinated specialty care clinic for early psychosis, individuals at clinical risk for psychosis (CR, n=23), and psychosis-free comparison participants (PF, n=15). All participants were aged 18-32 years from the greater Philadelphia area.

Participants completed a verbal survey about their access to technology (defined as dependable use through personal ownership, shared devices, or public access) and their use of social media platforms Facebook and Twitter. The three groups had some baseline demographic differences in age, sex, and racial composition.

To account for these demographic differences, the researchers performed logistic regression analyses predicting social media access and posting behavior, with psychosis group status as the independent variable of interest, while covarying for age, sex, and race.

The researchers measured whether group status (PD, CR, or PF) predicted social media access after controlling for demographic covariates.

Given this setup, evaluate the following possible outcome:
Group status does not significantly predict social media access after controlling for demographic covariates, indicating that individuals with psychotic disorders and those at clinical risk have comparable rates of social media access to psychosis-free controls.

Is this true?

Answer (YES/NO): YES